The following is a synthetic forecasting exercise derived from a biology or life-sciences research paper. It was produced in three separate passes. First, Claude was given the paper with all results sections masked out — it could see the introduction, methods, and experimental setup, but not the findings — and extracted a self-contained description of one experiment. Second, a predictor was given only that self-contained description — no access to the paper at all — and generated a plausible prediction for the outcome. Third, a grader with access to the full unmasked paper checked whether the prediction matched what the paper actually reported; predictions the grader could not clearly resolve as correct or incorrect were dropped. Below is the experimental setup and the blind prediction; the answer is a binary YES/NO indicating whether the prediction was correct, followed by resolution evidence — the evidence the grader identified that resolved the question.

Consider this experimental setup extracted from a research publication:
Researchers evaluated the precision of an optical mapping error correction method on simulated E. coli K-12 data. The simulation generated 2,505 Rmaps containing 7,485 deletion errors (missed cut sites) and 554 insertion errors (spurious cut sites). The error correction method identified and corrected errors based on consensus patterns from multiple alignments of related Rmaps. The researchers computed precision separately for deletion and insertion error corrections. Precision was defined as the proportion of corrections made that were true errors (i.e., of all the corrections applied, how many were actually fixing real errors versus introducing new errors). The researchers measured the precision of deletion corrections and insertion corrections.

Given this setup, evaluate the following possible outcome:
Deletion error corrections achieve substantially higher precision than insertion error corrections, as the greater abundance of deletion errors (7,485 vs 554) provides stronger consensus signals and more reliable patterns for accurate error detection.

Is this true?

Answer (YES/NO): YES